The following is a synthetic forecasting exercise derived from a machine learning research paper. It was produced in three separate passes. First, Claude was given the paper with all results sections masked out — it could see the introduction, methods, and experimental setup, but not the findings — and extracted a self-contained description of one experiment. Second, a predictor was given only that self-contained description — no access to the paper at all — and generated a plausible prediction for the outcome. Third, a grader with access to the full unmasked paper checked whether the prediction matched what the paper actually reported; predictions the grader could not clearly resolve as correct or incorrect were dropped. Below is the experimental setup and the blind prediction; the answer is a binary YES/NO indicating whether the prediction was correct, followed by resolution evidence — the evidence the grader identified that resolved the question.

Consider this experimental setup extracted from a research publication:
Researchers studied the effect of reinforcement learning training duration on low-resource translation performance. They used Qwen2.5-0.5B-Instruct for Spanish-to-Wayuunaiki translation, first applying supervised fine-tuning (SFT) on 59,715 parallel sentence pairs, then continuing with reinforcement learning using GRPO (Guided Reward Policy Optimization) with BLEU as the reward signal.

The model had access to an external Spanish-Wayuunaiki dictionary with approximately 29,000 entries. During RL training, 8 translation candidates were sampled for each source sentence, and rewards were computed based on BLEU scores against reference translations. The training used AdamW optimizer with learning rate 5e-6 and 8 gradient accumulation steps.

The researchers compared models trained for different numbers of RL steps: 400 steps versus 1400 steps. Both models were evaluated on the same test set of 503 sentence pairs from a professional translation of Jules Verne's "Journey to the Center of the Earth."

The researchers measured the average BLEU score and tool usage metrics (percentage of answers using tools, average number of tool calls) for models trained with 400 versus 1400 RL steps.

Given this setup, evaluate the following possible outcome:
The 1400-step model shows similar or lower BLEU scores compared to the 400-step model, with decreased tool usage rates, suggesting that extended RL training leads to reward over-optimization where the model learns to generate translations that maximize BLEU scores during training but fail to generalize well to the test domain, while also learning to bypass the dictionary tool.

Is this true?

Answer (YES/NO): NO